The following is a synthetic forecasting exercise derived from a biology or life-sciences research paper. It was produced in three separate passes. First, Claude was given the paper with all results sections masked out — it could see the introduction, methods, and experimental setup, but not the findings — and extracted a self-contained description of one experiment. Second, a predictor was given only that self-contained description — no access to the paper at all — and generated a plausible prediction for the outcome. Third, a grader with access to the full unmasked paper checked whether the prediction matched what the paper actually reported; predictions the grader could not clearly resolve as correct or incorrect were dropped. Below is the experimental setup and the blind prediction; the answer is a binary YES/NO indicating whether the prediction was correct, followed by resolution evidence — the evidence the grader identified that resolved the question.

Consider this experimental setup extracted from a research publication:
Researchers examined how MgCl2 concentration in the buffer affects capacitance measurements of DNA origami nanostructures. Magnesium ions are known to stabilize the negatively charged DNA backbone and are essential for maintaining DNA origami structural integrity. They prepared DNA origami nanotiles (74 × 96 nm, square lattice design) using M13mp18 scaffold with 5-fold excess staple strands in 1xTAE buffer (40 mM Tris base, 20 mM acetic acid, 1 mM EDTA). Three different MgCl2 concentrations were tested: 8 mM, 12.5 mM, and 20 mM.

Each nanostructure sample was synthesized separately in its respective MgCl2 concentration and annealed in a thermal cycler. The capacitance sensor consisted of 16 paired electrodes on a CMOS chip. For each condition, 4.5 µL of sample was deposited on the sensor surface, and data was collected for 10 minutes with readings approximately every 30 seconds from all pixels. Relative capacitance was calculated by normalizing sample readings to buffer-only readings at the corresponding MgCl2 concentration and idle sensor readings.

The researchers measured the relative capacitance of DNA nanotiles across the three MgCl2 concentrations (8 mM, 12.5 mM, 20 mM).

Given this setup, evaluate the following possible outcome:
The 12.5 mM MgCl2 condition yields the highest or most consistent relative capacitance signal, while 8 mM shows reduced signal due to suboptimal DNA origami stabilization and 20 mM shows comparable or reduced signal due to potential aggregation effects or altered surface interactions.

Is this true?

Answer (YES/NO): NO